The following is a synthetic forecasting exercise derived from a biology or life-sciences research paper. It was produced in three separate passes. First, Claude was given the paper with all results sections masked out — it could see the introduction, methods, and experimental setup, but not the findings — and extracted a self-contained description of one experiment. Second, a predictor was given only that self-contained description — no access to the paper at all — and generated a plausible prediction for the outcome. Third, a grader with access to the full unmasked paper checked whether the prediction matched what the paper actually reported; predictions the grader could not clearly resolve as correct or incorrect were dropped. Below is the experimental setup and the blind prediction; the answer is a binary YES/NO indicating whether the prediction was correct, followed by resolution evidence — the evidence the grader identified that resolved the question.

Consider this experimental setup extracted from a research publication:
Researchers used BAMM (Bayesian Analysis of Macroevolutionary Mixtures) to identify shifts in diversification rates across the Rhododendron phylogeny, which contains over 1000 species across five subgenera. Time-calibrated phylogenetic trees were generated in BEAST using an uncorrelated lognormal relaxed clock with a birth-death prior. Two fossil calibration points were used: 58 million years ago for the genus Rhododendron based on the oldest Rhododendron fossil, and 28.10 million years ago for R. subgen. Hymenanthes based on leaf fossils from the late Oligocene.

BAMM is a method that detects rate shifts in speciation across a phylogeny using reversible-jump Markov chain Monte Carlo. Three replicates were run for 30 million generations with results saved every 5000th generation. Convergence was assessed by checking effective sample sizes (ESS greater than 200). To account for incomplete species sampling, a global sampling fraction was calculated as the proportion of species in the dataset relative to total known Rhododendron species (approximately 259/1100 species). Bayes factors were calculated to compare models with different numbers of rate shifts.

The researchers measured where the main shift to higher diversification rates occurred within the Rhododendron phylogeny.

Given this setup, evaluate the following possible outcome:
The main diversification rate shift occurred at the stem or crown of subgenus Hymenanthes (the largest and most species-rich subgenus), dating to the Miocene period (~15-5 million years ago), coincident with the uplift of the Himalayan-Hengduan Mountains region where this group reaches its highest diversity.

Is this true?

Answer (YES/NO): NO